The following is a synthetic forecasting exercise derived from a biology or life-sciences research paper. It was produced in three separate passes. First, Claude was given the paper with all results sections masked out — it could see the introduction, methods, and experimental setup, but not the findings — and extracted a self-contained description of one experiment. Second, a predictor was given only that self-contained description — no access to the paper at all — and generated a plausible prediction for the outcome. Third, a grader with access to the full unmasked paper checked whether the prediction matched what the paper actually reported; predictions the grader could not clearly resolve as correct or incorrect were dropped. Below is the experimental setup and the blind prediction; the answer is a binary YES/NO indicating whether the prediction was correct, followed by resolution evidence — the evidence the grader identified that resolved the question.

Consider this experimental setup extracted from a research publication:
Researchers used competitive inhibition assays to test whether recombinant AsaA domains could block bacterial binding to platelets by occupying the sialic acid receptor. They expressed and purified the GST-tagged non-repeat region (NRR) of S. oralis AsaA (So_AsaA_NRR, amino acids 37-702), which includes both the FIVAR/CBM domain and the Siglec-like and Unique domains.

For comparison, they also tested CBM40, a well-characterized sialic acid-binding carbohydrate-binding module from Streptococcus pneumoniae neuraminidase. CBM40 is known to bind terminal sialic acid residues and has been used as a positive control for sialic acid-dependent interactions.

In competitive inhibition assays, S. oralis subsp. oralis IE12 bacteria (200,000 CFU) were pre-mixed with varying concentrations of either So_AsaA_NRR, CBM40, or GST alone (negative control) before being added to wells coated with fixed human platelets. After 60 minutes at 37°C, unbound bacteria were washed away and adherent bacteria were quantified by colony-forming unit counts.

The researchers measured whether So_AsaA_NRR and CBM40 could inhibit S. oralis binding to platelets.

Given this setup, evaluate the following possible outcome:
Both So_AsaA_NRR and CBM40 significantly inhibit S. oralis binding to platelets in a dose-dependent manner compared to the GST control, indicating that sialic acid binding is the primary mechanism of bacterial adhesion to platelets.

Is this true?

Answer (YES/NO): NO